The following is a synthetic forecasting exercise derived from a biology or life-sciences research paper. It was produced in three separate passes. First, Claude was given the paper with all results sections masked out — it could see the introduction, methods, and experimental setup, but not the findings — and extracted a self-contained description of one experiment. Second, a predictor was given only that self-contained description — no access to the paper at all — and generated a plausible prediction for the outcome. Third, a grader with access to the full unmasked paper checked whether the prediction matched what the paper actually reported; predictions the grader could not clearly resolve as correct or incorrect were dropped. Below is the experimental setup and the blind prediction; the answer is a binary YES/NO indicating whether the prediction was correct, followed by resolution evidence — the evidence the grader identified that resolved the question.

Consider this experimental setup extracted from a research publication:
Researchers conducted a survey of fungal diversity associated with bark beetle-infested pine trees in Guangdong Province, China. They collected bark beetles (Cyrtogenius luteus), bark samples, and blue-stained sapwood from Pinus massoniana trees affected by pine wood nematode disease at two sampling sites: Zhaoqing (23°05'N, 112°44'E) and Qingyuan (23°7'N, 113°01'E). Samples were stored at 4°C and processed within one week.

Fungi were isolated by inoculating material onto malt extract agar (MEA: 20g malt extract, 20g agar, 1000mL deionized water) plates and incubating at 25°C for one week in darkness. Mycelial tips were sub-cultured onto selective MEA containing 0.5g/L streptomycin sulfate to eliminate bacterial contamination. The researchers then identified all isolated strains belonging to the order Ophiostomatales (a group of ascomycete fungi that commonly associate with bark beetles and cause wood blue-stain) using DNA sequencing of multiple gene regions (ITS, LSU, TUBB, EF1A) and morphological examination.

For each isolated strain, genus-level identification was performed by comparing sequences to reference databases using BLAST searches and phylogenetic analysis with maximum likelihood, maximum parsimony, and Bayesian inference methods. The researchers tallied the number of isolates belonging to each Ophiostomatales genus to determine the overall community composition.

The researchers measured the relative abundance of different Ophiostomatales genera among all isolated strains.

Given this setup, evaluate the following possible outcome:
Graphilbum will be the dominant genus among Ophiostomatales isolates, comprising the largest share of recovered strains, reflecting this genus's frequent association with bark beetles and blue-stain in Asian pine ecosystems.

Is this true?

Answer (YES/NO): NO